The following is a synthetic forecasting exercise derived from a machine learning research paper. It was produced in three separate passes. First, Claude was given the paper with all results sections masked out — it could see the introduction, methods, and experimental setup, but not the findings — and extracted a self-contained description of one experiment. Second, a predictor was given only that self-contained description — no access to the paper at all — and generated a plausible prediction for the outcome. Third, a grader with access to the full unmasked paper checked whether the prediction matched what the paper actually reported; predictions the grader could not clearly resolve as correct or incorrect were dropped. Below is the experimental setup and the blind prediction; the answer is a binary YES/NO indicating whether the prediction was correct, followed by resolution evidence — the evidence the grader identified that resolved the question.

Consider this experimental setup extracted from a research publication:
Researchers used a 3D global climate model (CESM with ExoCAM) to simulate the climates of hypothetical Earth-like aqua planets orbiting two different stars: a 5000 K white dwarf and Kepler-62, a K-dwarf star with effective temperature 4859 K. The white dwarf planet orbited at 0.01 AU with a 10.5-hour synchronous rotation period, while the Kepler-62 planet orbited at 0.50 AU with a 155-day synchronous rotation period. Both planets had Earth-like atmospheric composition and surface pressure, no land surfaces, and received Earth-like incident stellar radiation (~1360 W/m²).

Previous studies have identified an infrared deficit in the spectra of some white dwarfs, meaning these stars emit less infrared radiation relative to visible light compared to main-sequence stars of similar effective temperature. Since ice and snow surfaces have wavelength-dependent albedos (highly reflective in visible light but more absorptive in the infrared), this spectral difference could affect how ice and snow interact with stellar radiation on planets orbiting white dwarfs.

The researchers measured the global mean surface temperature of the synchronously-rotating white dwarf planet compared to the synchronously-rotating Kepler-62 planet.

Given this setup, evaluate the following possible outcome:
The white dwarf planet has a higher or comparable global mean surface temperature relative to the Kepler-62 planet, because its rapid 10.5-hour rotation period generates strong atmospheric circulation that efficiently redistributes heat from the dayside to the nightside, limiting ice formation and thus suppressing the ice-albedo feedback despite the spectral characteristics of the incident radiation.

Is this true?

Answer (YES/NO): YES